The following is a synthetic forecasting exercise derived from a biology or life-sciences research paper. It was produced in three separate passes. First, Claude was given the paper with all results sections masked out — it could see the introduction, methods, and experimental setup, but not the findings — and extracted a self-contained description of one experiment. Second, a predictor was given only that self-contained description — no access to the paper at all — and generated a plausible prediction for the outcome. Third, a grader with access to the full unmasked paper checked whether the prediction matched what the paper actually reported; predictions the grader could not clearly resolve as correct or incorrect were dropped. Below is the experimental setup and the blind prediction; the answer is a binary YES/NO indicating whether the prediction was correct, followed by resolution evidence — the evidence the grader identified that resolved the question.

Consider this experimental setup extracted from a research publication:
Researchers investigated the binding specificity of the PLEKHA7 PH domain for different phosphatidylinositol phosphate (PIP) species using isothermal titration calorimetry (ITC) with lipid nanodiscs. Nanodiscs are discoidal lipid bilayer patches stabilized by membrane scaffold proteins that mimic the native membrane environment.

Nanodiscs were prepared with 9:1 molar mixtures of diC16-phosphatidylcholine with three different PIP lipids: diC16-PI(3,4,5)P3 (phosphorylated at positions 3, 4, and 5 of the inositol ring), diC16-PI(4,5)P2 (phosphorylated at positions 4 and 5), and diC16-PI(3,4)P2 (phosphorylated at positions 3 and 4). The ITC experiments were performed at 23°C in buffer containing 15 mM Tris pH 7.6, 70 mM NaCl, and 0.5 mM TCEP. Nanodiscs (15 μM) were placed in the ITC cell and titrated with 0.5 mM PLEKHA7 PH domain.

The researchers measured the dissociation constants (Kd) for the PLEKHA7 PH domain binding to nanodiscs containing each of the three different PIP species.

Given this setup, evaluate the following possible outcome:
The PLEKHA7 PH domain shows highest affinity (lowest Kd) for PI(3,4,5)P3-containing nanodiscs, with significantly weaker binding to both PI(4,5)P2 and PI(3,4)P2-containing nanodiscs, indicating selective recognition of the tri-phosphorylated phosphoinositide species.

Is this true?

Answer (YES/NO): NO